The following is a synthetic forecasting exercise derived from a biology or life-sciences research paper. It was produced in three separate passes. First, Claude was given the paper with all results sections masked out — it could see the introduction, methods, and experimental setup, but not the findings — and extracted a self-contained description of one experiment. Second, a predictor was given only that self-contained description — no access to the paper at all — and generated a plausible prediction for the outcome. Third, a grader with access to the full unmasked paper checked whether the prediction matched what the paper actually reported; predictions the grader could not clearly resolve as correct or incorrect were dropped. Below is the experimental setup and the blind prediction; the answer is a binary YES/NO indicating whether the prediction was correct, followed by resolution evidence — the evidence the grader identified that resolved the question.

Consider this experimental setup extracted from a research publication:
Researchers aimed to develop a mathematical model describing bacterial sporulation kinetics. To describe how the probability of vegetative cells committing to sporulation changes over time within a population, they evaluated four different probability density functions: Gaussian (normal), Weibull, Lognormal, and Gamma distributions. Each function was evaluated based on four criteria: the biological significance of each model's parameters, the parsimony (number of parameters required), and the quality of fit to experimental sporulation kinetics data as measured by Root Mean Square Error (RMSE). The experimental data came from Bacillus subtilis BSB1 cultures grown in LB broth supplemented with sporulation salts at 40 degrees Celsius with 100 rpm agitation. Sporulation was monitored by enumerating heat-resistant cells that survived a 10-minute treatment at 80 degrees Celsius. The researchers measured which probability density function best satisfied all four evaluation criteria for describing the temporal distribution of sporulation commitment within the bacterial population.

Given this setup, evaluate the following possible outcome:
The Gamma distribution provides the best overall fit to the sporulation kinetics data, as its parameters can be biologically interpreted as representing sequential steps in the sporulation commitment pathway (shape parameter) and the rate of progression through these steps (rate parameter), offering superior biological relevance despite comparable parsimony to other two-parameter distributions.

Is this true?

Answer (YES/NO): NO